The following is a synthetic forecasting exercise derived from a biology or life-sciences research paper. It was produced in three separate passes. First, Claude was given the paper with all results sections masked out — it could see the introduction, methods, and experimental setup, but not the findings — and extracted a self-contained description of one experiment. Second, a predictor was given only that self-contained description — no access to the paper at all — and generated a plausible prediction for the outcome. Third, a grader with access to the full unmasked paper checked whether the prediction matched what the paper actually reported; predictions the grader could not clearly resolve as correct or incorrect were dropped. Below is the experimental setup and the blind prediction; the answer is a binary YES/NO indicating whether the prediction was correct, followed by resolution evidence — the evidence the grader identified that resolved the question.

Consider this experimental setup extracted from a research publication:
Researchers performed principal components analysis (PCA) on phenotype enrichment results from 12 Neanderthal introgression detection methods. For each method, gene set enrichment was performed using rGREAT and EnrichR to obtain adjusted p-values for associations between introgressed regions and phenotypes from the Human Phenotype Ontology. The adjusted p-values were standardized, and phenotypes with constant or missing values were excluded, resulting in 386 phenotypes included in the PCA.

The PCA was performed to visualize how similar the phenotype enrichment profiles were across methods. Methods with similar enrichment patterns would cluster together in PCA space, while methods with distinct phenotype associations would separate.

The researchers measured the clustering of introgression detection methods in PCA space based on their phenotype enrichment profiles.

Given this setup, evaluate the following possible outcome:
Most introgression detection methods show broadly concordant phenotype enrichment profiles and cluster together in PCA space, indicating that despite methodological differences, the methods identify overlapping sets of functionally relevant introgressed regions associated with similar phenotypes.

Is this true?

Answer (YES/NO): NO